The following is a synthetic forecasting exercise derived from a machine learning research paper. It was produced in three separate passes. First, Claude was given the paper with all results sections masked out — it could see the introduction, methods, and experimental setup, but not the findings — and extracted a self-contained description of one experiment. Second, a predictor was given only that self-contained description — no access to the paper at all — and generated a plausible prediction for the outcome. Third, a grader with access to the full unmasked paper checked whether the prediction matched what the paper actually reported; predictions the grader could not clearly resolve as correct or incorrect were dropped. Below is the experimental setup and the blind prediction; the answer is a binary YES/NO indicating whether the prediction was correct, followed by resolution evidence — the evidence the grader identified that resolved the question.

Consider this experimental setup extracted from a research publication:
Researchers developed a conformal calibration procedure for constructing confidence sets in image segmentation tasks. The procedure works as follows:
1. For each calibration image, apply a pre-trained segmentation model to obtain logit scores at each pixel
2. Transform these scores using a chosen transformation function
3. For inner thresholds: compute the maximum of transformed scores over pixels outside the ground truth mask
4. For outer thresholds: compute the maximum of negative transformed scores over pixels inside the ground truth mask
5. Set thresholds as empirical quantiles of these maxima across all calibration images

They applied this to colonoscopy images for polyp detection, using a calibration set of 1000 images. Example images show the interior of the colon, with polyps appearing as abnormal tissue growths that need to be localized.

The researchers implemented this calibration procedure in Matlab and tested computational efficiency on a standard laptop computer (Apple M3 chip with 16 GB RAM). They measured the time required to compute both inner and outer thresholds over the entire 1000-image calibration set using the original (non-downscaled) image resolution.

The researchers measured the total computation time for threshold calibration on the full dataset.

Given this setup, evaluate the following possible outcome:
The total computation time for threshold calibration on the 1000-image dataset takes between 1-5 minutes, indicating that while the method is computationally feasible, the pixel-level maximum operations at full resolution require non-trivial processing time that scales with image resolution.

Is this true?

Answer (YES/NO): NO